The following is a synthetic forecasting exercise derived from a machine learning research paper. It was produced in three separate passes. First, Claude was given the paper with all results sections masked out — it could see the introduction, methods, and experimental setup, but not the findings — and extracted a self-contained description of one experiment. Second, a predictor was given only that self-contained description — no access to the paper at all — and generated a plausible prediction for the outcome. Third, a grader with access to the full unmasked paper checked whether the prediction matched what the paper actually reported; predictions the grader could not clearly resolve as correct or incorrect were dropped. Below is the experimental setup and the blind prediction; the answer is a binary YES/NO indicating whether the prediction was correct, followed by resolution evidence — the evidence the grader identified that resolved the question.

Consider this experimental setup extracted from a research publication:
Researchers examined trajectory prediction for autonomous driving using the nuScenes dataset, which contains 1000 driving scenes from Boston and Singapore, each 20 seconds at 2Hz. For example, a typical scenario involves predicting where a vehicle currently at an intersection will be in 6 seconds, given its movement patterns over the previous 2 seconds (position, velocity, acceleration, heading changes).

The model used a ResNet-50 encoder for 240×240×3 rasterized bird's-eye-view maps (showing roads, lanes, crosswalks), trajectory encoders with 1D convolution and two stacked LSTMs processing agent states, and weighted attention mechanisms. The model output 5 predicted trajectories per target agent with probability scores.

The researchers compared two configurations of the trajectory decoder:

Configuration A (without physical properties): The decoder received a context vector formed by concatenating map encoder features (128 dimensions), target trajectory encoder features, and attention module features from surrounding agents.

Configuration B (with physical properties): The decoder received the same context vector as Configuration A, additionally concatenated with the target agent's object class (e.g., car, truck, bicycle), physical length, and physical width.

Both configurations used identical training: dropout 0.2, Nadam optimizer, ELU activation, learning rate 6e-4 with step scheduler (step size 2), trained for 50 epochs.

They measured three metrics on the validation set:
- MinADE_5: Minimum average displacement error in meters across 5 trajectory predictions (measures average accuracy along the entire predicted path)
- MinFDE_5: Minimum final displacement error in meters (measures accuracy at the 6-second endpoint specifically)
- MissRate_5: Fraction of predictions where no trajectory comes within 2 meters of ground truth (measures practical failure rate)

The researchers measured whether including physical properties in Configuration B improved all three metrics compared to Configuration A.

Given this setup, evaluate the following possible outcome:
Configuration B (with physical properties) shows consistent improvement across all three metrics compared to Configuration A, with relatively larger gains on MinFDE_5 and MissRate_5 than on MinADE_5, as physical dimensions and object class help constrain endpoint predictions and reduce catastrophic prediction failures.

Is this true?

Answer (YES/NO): NO